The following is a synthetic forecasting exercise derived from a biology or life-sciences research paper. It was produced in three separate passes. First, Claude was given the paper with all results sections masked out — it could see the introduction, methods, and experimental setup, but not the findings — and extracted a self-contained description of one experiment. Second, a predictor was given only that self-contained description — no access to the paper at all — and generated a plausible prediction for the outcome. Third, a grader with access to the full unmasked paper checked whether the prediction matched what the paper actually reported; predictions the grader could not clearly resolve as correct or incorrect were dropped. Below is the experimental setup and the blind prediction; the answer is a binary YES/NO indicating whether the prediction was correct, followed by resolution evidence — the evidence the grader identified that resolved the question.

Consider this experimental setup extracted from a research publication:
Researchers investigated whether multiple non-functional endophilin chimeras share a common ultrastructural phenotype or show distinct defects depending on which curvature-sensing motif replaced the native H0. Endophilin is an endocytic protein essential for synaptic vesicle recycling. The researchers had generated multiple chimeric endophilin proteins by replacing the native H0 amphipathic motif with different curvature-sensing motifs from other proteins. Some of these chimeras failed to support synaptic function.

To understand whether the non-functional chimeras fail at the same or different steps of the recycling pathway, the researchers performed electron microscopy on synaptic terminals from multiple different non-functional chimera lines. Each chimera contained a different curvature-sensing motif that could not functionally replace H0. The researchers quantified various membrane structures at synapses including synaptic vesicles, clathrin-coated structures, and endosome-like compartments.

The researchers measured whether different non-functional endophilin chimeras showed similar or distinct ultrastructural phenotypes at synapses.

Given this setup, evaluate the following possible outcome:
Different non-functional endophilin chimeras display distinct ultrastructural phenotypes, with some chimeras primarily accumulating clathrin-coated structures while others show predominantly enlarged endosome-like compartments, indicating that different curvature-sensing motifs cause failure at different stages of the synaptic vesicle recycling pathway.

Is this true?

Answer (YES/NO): NO